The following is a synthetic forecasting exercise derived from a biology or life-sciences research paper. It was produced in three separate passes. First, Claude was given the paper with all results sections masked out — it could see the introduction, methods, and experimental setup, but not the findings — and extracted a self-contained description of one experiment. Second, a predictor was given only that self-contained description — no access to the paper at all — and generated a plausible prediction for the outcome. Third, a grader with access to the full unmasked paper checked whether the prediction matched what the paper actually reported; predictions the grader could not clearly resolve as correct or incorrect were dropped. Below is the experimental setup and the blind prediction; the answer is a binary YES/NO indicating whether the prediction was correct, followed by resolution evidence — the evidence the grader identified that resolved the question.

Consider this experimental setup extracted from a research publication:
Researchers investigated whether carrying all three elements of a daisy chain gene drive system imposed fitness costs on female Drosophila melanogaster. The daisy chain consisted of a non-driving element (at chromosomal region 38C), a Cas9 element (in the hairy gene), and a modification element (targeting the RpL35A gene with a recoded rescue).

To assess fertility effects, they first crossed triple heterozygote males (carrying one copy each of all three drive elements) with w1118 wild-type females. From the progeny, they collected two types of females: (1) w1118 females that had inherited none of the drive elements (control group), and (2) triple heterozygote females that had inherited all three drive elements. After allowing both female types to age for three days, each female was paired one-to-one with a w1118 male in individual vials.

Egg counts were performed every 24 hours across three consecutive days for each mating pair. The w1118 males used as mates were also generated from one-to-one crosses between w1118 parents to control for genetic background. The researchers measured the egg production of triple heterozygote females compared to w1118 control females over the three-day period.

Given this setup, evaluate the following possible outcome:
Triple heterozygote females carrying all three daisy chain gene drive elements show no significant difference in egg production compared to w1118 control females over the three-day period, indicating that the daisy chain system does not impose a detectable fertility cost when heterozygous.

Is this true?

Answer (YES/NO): NO